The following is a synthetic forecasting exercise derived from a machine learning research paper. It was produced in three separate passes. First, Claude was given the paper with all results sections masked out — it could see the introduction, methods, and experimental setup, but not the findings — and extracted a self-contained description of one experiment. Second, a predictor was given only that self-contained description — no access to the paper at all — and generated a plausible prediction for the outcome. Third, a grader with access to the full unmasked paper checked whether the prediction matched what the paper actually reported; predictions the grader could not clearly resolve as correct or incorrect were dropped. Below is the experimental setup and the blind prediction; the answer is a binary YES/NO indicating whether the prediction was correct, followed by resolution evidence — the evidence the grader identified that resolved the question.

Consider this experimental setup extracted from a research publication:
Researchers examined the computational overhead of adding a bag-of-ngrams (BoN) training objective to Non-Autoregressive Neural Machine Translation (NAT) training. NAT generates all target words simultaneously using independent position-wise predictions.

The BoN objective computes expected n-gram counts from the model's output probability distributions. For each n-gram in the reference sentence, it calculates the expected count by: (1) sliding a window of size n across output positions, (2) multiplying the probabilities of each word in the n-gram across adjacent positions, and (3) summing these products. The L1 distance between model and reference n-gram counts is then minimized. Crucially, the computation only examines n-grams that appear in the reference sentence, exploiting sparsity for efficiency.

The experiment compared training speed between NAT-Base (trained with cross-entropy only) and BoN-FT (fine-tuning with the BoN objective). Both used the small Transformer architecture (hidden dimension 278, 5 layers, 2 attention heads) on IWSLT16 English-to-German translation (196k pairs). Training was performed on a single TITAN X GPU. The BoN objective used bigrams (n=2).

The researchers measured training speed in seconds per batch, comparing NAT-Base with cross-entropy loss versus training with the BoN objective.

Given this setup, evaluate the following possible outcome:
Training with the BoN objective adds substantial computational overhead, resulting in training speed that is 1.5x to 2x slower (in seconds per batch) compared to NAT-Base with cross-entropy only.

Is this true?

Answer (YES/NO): NO